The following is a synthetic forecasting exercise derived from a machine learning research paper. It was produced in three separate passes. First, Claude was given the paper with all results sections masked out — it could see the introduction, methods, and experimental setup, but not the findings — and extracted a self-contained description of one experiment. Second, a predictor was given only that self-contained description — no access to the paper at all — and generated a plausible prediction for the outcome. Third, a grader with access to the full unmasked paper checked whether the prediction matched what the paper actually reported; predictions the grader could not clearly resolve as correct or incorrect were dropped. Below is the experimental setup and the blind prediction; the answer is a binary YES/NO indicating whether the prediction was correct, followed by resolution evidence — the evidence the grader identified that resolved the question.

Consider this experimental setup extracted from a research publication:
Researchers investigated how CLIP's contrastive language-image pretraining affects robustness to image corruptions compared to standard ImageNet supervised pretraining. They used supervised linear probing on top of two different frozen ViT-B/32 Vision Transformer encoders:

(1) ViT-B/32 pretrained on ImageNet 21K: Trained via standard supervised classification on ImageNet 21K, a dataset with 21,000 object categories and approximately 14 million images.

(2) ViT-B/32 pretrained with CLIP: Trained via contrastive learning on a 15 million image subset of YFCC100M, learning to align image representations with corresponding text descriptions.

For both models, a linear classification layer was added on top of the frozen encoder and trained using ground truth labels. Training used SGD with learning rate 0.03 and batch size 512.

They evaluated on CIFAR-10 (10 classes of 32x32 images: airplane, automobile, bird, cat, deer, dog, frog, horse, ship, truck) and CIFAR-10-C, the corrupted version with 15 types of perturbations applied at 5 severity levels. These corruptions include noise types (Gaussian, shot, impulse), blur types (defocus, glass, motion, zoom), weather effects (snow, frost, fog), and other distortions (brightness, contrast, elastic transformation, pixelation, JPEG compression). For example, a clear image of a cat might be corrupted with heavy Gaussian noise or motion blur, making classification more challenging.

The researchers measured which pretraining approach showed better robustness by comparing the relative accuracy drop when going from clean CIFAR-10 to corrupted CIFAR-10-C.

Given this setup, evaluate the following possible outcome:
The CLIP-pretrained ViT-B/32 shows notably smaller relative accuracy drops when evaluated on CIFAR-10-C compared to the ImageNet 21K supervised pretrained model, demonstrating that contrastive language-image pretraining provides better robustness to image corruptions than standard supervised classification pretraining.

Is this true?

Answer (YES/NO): NO